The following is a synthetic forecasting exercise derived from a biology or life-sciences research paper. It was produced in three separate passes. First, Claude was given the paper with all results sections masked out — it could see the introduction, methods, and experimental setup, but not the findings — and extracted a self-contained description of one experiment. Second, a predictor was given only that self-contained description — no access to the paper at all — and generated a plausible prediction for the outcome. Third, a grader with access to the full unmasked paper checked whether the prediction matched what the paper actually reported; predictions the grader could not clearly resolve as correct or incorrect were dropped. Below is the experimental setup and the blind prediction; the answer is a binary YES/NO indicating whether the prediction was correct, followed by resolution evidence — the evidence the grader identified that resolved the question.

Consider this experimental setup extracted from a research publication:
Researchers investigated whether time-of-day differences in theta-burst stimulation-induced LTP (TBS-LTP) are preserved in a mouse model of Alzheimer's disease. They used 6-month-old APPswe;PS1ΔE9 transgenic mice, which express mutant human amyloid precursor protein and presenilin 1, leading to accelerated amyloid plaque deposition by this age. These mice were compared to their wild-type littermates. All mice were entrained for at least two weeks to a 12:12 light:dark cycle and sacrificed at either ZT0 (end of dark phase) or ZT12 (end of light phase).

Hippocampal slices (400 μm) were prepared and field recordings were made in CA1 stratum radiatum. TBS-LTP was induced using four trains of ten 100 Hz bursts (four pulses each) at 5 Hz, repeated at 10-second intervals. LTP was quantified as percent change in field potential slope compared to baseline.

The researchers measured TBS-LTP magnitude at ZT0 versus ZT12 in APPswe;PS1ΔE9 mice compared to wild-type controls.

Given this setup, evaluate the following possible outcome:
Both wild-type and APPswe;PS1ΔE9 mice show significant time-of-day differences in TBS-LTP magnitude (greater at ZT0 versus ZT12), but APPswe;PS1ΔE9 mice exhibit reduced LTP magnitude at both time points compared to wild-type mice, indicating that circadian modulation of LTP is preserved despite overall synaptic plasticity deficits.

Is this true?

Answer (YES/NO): NO